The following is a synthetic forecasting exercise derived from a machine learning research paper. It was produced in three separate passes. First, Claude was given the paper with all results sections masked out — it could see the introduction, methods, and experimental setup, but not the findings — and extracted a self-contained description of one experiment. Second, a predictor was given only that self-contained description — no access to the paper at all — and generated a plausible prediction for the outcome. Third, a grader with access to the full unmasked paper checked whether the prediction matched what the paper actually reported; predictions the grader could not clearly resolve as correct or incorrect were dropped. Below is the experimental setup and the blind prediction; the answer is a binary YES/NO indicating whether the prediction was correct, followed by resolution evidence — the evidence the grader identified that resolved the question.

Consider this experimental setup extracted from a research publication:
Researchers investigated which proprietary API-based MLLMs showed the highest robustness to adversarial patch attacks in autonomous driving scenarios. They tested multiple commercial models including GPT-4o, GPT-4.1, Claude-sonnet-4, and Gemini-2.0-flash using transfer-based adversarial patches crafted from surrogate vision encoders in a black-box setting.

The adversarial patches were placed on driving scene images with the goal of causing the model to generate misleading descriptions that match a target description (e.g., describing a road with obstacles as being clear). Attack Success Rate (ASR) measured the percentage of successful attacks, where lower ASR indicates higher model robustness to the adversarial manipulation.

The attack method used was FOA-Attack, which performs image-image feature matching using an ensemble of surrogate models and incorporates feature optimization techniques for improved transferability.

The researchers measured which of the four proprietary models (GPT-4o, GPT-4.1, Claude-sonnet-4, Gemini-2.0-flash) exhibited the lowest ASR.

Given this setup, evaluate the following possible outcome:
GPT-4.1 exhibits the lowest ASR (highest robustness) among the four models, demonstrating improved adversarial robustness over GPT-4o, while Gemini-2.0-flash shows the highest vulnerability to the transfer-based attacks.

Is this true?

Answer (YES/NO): NO